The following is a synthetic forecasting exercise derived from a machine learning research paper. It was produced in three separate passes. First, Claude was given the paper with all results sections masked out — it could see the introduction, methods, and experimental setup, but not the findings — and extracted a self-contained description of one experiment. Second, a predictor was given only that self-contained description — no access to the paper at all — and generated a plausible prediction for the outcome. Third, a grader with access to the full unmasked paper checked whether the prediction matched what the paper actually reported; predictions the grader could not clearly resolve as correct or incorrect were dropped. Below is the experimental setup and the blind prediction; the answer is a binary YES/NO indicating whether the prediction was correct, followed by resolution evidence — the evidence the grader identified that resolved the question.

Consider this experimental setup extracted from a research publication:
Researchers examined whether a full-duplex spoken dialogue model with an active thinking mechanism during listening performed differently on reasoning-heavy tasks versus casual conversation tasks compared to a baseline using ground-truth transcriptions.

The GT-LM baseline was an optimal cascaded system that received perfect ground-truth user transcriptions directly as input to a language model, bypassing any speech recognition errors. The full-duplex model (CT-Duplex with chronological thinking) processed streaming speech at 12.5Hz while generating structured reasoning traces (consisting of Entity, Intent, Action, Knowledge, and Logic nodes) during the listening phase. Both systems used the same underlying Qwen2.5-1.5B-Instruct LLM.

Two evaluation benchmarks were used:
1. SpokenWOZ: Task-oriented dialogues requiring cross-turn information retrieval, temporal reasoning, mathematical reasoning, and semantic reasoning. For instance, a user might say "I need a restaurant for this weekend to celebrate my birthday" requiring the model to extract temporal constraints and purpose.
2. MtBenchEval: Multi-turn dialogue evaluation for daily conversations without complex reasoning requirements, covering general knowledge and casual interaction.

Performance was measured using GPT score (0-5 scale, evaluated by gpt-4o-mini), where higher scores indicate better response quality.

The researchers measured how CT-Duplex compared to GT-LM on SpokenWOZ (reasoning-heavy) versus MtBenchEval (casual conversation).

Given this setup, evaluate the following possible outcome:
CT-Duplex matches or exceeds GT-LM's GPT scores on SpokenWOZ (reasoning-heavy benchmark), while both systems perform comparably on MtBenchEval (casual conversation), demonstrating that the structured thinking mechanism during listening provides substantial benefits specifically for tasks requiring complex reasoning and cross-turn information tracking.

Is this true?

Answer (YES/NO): NO